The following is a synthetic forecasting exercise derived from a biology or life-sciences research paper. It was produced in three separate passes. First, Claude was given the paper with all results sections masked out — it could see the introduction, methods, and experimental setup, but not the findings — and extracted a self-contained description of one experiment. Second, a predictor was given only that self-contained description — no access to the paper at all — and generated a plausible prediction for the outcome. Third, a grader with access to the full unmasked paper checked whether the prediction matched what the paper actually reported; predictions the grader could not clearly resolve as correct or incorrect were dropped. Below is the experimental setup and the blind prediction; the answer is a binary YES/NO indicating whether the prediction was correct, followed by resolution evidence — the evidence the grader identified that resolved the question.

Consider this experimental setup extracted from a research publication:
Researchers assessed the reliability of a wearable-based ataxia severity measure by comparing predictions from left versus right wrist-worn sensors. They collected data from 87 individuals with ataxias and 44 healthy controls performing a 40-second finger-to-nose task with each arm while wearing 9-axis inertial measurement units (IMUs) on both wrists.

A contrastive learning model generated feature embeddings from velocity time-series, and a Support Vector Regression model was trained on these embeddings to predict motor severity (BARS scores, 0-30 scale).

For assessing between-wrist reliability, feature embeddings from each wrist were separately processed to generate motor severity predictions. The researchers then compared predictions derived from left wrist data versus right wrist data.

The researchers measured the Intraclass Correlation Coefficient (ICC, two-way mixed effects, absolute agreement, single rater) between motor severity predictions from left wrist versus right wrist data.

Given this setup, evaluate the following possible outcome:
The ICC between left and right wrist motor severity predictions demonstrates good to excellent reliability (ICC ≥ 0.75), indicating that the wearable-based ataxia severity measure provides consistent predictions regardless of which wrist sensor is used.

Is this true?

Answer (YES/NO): YES